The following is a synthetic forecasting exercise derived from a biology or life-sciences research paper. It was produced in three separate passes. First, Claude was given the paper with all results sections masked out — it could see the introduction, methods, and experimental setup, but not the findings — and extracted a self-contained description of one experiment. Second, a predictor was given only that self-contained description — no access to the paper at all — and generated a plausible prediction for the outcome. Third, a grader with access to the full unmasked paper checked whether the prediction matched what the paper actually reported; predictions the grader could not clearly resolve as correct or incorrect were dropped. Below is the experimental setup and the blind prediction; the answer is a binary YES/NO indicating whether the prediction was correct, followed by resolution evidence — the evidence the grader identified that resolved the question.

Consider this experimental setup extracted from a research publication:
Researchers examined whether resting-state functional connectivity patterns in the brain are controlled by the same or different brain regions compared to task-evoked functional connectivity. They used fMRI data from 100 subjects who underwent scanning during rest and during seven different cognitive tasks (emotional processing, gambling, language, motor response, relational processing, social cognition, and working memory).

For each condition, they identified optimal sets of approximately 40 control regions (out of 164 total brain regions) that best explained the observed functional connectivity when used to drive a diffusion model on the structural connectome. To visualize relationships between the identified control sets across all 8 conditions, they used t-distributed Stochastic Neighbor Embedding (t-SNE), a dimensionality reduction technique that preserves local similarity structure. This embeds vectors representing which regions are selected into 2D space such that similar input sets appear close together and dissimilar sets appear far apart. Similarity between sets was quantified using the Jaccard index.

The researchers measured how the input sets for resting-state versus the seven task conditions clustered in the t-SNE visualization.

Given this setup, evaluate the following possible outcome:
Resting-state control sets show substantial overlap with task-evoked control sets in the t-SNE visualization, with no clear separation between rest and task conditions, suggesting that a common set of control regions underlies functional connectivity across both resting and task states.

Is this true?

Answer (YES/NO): NO